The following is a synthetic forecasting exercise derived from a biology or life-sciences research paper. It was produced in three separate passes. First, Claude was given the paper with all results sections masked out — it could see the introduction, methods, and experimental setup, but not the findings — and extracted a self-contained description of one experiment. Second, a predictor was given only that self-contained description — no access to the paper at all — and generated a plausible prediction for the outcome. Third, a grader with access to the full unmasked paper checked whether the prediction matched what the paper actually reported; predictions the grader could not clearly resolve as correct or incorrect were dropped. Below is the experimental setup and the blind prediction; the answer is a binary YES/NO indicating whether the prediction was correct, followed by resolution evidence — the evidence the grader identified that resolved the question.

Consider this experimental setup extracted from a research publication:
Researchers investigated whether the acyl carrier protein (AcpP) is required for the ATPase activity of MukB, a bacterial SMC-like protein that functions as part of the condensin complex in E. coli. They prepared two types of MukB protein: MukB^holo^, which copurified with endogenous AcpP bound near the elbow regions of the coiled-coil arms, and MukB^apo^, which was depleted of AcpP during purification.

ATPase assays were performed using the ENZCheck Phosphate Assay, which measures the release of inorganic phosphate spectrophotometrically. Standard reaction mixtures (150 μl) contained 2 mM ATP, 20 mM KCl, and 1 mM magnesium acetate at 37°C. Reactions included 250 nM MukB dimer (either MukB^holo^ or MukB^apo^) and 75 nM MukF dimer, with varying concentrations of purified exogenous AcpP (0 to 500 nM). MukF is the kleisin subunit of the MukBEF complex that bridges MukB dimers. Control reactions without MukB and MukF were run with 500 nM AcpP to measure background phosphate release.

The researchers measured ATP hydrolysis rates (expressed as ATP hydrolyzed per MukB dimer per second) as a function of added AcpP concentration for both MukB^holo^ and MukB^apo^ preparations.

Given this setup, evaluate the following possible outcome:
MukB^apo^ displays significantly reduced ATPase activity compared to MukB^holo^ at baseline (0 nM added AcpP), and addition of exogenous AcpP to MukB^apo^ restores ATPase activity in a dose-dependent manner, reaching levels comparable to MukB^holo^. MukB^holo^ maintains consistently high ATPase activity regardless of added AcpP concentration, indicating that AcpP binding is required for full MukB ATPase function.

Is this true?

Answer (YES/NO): NO